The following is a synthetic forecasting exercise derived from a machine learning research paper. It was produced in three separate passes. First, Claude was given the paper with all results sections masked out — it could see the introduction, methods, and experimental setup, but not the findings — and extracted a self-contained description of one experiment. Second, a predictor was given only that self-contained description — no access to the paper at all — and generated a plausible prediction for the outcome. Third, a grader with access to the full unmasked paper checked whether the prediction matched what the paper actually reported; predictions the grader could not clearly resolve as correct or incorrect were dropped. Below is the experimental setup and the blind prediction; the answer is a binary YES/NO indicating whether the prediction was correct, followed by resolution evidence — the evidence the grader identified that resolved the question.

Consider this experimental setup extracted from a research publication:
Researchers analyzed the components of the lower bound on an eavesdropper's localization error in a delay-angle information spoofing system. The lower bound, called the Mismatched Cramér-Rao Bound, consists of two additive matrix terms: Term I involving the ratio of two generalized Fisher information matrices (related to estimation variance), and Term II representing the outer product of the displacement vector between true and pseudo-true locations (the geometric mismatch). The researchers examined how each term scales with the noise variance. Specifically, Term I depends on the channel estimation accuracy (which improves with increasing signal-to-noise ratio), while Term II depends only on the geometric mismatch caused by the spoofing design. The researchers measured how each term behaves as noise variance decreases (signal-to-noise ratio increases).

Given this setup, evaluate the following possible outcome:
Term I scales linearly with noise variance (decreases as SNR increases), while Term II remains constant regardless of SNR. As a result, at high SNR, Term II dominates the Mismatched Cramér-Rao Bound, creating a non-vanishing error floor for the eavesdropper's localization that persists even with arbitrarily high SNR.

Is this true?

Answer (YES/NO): YES